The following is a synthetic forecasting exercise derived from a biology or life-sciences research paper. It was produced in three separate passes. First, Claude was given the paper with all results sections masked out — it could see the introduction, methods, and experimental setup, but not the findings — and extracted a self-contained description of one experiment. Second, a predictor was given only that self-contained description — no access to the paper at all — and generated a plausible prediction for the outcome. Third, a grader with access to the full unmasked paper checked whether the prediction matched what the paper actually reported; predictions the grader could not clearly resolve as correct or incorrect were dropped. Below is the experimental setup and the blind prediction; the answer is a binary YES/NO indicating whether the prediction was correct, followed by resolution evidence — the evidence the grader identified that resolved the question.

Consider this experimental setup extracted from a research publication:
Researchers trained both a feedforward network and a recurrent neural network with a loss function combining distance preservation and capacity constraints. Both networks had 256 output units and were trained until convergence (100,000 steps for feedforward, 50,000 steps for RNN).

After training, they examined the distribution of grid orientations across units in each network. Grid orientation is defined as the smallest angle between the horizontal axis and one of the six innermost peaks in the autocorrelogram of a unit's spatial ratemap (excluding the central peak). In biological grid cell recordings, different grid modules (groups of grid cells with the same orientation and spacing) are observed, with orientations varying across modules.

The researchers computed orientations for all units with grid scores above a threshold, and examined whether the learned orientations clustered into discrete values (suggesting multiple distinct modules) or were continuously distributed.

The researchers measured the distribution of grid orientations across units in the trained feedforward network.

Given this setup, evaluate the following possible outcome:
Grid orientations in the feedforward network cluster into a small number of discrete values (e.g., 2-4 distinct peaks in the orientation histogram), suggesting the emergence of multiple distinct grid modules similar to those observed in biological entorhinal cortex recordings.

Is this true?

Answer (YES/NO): NO